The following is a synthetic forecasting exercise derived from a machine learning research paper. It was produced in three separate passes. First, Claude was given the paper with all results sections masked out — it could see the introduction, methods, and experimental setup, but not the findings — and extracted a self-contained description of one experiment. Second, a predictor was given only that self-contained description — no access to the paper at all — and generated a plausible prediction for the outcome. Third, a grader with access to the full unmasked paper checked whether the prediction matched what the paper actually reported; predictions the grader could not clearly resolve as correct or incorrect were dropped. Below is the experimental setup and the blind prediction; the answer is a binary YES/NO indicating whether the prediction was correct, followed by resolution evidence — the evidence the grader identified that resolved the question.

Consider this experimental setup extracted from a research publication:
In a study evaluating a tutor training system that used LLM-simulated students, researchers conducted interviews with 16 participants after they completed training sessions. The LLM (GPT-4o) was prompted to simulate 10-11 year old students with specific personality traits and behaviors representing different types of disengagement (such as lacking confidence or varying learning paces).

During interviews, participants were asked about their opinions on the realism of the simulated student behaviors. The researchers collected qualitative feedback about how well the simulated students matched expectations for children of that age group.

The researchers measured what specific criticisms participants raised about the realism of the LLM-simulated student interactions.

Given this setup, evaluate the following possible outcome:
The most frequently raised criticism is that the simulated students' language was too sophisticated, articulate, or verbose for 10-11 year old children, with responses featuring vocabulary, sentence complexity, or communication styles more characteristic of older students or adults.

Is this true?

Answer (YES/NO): NO